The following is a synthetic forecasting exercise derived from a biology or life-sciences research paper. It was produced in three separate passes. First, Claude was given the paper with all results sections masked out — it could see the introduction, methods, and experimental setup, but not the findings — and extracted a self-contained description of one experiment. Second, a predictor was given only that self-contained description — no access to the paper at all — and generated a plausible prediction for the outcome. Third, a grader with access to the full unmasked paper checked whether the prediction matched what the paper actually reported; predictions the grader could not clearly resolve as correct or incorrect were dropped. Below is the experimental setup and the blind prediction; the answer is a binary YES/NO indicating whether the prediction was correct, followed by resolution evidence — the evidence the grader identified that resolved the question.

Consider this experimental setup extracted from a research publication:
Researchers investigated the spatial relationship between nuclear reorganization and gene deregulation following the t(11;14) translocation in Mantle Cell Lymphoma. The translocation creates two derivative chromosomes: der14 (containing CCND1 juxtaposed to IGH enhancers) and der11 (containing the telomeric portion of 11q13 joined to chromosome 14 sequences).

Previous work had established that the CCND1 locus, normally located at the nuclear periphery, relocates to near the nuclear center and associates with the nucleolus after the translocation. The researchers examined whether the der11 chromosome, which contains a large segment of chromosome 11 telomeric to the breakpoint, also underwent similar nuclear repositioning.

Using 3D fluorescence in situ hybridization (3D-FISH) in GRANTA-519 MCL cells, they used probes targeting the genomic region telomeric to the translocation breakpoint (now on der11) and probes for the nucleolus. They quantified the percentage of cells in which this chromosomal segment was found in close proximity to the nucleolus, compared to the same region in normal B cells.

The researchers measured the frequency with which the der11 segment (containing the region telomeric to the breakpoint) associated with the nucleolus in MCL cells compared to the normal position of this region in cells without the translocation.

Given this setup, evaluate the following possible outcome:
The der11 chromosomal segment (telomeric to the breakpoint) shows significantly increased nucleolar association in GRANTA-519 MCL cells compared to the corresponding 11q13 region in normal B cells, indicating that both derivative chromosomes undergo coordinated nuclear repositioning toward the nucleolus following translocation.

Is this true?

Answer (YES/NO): YES